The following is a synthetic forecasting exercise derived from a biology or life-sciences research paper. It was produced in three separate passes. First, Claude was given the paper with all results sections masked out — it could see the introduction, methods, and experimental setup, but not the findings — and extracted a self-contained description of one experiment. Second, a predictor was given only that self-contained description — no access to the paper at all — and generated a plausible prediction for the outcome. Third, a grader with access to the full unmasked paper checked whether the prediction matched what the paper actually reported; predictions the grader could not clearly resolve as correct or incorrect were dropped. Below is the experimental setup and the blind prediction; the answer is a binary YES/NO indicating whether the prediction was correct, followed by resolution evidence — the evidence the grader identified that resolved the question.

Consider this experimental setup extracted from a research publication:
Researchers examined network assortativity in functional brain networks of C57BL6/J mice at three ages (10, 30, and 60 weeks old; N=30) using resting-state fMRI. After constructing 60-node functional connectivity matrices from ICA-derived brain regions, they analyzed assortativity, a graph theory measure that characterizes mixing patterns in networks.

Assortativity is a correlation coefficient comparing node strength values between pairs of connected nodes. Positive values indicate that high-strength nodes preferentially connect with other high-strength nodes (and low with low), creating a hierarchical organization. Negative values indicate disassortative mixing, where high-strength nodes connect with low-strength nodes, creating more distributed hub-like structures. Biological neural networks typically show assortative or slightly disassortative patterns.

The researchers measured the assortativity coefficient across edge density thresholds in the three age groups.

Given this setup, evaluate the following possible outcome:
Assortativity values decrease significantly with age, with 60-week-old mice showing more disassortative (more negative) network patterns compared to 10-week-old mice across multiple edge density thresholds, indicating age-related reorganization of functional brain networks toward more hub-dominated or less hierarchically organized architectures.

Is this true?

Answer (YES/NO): NO